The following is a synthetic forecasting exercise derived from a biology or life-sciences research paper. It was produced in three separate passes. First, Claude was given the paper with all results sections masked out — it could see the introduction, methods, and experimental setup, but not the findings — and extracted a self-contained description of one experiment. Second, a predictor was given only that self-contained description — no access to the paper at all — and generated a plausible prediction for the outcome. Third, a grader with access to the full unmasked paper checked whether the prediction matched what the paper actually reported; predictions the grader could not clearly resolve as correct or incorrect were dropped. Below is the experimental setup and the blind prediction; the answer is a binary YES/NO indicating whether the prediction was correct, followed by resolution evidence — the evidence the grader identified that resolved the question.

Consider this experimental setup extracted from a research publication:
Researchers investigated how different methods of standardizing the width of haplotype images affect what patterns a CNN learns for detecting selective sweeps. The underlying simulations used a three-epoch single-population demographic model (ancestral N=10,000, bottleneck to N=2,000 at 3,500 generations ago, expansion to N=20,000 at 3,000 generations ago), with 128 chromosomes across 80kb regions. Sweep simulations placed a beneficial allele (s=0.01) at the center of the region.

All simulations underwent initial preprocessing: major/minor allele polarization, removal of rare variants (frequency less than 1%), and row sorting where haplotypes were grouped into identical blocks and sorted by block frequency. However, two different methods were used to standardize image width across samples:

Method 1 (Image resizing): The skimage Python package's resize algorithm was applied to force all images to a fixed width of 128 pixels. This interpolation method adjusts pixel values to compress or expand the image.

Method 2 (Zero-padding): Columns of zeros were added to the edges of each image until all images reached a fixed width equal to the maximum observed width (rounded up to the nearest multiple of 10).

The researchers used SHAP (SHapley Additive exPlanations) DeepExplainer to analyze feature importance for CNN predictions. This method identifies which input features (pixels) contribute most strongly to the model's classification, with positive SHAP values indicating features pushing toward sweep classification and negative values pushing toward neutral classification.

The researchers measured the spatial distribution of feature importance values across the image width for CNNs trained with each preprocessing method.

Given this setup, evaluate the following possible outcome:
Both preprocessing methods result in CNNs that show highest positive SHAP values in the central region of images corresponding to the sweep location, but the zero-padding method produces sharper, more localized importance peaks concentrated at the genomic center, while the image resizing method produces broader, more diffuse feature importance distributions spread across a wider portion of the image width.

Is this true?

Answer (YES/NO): NO